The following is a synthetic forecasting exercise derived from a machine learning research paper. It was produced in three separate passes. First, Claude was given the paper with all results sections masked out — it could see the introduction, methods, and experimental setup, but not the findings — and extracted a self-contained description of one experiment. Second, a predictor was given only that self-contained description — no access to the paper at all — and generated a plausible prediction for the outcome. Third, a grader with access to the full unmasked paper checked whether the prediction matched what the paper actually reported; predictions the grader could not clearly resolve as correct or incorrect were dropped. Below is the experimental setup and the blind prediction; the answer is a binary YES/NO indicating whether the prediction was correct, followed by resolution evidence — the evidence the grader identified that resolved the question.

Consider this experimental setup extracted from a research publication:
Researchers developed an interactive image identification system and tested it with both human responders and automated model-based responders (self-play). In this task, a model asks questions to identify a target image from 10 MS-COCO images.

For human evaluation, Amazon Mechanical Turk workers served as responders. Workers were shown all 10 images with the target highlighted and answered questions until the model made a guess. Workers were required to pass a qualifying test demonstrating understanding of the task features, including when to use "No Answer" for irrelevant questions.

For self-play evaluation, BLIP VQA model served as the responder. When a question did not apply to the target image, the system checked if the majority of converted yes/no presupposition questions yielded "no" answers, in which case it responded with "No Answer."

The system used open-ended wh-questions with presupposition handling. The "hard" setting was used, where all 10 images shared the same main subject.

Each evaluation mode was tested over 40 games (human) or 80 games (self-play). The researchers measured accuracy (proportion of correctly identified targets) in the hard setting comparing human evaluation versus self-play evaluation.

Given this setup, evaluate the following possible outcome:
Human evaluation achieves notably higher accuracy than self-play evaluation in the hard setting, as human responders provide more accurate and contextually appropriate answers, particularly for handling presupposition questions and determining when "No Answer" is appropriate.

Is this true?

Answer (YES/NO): NO